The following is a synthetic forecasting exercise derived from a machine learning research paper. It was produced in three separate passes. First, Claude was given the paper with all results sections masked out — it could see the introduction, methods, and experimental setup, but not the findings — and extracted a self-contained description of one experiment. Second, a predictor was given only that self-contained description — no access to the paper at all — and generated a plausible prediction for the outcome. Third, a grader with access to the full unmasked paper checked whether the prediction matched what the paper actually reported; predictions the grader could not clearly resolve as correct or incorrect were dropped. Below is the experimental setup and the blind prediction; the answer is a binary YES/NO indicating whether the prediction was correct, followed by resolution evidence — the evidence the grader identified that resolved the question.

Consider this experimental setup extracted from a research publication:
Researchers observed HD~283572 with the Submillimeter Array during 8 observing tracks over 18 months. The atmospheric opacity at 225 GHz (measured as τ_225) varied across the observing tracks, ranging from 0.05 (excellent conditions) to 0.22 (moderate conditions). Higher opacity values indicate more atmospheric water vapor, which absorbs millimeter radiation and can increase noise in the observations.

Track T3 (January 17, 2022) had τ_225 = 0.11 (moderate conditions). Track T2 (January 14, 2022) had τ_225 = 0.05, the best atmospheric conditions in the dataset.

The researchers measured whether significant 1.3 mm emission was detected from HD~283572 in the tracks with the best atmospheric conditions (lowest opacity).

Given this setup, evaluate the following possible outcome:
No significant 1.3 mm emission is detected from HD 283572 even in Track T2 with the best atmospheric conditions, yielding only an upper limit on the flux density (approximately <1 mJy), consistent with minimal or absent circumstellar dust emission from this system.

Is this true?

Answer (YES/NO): YES